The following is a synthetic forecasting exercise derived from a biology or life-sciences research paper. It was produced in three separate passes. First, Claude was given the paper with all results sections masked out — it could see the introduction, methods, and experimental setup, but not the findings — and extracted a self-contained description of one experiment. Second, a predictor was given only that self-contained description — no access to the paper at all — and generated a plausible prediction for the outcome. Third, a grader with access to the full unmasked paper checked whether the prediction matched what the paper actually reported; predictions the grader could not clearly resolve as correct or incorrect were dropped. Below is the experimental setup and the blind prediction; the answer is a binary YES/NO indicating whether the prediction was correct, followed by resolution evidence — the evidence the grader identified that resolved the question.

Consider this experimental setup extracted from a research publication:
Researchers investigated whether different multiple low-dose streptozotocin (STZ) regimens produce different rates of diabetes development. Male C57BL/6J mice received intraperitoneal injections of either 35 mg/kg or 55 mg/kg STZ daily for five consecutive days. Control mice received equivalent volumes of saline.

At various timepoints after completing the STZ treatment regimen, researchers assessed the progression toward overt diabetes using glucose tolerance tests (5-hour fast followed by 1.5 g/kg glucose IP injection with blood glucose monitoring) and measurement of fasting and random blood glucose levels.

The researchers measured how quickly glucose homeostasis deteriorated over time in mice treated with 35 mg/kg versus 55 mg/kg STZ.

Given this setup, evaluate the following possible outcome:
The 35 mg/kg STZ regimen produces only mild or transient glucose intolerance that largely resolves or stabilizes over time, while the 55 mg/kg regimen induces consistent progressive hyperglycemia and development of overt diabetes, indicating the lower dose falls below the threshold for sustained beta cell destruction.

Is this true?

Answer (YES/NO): NO